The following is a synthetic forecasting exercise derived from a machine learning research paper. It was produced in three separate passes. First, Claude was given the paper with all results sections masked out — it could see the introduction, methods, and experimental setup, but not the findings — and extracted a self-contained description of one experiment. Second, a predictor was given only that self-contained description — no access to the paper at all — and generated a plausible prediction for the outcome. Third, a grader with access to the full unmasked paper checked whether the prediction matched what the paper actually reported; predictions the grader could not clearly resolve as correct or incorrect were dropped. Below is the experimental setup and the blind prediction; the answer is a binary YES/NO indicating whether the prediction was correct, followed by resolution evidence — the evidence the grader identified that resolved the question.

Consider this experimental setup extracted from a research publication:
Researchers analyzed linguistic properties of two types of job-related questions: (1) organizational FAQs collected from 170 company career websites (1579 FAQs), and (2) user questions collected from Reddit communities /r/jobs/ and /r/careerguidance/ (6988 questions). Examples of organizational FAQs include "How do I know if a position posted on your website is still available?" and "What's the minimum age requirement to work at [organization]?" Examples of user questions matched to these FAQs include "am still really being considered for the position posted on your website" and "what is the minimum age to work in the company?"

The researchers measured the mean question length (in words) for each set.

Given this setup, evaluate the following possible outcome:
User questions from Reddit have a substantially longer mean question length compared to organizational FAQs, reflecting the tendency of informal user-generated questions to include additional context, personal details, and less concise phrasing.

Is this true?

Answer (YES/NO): NO